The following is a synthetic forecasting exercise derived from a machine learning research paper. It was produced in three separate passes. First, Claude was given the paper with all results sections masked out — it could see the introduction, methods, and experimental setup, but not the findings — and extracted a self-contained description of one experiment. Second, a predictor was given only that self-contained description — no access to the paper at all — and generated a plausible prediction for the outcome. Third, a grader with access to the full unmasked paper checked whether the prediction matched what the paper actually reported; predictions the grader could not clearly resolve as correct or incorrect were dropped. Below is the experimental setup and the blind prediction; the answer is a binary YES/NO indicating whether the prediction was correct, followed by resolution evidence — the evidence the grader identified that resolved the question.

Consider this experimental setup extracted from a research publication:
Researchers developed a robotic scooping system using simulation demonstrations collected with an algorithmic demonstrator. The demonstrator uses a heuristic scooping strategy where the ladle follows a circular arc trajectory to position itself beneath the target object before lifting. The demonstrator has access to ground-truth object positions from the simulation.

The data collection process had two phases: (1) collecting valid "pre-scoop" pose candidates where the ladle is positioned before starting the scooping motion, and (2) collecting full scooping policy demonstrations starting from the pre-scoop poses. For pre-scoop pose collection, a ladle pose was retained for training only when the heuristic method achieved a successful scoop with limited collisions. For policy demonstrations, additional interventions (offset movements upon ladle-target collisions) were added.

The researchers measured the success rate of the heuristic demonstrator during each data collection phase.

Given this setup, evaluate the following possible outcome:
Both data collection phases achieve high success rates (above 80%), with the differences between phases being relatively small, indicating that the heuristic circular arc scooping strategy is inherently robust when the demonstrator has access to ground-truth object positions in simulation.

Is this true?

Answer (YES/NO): NO